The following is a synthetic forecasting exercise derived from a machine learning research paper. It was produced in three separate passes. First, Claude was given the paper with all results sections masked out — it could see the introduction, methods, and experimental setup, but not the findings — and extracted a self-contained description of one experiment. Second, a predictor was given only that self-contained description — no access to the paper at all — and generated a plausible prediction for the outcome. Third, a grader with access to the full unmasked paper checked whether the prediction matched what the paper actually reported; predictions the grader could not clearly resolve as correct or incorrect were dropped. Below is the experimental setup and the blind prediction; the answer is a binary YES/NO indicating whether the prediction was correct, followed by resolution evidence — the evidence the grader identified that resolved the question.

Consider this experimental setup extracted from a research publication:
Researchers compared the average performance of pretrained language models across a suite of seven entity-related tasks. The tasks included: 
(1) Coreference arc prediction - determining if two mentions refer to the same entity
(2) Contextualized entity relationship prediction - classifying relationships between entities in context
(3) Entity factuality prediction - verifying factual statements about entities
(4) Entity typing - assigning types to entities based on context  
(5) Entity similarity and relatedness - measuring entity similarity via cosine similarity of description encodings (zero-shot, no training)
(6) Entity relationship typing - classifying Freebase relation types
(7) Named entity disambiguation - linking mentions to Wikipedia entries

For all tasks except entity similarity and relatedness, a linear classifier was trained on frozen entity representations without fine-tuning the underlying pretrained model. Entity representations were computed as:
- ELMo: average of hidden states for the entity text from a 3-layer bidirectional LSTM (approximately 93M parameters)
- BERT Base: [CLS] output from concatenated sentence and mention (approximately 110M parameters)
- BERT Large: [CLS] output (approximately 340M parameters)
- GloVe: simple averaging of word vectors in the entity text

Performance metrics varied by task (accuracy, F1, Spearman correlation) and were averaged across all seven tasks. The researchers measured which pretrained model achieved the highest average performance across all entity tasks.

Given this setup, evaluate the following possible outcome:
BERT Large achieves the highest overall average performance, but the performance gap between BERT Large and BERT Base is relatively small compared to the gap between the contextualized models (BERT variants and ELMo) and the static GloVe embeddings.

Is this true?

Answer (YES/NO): NO